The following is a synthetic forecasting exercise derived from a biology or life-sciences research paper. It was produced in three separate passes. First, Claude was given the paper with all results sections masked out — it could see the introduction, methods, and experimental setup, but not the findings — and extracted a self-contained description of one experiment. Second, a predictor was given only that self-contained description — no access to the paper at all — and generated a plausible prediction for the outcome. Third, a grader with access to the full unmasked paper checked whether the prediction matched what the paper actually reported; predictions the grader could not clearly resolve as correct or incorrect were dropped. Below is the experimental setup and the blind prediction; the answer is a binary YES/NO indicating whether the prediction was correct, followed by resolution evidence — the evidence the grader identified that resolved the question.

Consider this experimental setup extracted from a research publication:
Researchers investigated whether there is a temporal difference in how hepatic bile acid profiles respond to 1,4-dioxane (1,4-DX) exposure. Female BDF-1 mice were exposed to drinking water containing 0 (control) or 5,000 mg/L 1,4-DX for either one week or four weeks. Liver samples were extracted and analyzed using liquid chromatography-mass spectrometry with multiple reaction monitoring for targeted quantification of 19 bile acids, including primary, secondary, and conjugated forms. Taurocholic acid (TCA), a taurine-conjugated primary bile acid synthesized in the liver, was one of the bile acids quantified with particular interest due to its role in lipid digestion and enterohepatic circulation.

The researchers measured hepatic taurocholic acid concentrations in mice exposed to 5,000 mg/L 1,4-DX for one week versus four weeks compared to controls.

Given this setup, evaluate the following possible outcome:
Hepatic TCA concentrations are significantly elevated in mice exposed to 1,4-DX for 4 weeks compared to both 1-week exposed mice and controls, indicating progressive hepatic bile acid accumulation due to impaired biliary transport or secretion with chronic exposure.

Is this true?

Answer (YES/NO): NO